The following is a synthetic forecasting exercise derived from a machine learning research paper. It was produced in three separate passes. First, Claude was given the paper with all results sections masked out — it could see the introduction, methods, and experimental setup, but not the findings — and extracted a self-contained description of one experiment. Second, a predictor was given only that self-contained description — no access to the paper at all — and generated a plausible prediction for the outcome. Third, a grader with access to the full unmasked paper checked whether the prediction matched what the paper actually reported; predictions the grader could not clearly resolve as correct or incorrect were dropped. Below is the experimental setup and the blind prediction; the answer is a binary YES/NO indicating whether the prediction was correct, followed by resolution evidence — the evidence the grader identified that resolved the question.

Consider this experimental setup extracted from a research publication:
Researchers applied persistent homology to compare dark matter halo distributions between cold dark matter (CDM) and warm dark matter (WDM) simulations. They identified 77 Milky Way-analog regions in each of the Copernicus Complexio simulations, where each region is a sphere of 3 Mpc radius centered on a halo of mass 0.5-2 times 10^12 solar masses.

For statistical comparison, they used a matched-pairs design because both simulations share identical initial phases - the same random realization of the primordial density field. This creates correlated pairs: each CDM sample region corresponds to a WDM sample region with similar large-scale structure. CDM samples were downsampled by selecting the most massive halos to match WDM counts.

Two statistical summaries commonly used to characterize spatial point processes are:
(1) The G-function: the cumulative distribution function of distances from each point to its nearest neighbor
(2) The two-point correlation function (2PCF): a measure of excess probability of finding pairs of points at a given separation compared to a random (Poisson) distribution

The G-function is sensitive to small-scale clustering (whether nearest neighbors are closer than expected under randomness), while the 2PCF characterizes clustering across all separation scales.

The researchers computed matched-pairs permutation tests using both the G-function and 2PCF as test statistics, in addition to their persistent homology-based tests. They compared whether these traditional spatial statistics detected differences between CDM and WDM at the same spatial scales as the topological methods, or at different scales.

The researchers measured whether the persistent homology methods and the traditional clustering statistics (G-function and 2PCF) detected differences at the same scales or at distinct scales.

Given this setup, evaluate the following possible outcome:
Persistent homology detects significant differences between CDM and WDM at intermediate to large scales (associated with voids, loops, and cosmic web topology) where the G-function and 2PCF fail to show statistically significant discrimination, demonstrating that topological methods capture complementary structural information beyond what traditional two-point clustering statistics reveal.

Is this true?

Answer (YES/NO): NO